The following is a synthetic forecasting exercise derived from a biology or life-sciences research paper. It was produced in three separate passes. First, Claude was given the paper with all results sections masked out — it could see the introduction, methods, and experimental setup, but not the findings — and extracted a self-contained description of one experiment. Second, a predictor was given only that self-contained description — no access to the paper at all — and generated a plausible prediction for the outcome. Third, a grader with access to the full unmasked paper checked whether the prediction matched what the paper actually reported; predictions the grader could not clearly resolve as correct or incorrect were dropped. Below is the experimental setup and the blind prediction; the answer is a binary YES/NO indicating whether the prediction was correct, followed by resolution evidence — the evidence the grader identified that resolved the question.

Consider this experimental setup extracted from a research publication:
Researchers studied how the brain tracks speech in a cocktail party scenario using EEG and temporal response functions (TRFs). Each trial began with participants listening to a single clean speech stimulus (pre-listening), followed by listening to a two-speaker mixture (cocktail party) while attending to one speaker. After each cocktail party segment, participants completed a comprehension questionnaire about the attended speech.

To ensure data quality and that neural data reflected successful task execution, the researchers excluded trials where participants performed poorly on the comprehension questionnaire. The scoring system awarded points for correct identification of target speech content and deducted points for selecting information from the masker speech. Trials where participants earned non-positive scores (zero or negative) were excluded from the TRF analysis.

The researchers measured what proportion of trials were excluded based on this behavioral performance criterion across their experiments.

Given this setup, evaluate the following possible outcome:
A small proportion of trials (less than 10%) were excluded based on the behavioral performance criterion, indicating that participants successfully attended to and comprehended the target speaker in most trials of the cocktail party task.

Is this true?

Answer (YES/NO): NO